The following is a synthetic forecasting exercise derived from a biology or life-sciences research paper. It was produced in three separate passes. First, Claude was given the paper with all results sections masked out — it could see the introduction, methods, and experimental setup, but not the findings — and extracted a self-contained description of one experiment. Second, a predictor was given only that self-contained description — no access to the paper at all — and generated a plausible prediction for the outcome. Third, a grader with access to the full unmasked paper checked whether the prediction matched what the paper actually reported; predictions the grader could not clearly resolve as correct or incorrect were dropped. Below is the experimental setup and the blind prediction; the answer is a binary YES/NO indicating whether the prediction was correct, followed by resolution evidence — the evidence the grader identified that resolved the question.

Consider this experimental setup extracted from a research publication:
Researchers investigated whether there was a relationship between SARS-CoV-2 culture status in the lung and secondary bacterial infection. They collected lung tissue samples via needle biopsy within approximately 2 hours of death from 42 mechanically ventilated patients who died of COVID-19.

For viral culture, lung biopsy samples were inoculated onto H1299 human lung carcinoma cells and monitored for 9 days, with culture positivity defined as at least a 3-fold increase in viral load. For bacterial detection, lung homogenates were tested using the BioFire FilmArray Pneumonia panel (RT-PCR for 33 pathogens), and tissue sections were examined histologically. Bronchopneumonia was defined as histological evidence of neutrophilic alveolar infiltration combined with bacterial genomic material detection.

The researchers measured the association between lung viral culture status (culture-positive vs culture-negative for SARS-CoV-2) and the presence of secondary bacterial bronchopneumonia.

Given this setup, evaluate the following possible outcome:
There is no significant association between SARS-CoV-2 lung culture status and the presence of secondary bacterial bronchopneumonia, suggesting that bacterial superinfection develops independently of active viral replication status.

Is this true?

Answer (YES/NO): NO